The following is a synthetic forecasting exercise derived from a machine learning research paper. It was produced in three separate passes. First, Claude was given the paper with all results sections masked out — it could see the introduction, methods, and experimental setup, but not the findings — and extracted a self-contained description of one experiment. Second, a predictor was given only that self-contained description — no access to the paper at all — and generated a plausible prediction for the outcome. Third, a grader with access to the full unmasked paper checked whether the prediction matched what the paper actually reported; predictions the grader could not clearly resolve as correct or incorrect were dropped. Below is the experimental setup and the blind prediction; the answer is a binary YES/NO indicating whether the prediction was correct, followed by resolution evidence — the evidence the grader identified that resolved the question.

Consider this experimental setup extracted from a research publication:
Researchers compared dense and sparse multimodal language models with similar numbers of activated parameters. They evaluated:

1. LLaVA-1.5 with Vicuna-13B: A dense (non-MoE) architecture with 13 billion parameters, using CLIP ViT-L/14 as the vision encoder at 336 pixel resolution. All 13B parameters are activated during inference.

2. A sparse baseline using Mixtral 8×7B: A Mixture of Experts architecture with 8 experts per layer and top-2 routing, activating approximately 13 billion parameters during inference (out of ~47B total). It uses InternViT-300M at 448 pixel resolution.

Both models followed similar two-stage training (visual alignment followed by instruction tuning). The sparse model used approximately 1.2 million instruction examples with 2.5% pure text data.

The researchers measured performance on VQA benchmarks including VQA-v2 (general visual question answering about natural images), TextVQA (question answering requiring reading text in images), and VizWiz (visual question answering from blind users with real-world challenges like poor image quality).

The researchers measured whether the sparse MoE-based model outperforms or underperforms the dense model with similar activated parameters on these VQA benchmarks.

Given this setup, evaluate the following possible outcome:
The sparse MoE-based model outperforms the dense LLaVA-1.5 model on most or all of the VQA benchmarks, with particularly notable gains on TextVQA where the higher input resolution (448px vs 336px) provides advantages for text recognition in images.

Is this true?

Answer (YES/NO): YES